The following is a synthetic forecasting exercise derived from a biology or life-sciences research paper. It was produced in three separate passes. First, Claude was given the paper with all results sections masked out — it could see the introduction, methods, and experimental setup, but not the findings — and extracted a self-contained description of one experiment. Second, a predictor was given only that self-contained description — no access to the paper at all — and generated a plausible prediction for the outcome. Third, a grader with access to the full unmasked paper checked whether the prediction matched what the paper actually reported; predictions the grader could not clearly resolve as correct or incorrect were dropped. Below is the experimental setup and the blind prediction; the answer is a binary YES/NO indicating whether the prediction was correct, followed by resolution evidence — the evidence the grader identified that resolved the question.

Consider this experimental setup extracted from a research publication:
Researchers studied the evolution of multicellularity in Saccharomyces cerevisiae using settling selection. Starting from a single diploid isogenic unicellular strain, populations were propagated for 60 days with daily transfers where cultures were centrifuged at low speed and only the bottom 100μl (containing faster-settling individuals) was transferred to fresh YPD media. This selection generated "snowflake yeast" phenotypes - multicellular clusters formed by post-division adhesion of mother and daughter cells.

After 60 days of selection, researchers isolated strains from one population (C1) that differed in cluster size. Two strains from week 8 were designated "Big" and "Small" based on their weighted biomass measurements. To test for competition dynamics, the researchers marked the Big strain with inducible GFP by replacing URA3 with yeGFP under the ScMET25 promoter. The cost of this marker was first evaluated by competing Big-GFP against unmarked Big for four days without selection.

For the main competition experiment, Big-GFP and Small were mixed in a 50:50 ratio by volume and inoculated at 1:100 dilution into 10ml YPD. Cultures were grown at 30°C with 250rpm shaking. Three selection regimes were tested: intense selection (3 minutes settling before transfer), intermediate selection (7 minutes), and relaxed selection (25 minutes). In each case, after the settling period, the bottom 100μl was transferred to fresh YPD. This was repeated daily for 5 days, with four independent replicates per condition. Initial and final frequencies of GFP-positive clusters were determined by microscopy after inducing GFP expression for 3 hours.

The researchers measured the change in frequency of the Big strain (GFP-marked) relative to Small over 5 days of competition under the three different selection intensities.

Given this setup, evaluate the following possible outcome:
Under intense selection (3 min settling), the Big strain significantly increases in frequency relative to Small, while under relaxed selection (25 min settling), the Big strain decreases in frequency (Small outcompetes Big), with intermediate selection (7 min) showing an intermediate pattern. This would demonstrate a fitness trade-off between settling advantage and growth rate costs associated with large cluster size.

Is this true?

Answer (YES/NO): YES